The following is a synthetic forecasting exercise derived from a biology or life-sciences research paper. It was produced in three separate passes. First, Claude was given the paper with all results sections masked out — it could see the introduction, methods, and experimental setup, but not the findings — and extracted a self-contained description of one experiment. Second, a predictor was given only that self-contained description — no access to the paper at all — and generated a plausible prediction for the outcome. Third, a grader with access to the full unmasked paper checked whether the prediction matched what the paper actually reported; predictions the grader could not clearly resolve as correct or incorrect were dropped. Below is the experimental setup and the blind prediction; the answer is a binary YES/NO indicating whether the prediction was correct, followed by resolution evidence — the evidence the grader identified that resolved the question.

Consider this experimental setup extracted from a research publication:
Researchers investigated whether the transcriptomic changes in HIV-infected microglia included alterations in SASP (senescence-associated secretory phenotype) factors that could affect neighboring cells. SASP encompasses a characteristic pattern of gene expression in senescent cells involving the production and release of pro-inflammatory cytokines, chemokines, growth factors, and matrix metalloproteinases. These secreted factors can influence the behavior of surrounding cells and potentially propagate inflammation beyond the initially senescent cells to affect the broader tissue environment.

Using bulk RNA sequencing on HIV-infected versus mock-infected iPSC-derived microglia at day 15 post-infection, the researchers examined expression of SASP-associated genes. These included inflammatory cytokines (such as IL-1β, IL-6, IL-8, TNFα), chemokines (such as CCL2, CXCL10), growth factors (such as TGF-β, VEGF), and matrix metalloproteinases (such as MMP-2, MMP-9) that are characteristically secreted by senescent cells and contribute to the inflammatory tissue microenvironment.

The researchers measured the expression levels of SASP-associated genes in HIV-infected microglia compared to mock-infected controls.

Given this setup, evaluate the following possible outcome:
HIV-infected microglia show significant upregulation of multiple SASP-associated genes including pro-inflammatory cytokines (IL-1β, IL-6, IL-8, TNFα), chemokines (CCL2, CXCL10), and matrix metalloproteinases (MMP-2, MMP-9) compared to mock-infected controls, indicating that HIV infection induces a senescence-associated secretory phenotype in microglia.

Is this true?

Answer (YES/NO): YES